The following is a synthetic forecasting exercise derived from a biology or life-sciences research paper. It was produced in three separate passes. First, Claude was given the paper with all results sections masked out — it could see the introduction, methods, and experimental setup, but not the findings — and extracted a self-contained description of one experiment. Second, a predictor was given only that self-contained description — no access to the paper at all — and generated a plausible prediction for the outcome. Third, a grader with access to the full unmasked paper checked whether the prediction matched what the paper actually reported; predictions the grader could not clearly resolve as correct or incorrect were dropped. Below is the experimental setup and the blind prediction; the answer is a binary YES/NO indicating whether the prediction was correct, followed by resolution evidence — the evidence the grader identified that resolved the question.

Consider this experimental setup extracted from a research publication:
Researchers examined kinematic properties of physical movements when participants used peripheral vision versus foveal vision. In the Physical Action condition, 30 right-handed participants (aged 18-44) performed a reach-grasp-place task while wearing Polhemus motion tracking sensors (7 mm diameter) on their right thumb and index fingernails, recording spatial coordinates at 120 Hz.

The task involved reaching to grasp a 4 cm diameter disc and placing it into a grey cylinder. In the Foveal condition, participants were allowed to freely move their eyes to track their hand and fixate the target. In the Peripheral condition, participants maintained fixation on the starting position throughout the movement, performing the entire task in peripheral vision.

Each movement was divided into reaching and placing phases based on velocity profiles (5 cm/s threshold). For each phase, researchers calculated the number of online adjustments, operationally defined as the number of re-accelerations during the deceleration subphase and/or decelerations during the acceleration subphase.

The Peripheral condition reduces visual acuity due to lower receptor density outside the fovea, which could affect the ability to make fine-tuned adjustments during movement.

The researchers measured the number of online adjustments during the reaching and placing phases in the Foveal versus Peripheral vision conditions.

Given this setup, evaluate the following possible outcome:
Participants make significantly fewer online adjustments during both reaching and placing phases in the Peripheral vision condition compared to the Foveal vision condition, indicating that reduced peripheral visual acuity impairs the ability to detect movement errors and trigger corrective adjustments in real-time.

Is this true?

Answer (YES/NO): NO